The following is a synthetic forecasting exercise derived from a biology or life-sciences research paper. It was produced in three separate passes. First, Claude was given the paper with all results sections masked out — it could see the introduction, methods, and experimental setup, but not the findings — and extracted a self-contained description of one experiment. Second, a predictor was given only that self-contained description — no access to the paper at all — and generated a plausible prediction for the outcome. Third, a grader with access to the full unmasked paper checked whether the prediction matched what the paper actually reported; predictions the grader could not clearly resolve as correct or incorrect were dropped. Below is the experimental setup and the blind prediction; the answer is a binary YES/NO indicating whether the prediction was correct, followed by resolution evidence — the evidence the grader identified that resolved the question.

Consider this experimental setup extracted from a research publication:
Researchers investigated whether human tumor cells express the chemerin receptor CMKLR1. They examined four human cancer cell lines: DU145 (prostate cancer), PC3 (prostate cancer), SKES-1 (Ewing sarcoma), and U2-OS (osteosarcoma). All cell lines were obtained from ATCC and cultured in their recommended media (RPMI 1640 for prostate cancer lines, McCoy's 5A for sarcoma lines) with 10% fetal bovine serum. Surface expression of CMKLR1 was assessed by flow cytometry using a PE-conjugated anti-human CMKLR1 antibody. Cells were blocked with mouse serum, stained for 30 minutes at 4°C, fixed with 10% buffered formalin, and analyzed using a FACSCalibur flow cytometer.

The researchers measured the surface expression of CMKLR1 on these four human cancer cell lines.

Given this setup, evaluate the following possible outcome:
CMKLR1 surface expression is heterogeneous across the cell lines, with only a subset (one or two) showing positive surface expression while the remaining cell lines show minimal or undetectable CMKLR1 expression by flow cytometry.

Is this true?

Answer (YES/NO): NO